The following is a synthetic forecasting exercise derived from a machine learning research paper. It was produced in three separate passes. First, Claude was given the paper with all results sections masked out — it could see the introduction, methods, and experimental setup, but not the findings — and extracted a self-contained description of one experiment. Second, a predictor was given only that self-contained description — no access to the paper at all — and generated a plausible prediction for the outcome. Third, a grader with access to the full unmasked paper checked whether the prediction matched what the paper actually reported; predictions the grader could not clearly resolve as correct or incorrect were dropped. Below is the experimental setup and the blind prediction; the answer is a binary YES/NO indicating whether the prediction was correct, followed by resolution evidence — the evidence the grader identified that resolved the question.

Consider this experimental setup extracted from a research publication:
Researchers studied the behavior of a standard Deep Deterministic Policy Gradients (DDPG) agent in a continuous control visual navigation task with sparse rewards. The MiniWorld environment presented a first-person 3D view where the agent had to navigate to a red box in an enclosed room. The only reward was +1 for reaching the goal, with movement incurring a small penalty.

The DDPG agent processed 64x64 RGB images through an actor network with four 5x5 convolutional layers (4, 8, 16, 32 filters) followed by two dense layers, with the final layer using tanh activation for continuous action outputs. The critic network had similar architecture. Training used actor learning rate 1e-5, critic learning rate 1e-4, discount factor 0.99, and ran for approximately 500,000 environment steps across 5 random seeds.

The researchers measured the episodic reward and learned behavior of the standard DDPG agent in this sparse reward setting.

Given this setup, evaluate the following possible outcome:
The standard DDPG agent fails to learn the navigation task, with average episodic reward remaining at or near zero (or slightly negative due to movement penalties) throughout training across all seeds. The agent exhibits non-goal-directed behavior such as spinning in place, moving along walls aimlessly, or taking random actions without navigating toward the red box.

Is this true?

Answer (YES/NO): YES